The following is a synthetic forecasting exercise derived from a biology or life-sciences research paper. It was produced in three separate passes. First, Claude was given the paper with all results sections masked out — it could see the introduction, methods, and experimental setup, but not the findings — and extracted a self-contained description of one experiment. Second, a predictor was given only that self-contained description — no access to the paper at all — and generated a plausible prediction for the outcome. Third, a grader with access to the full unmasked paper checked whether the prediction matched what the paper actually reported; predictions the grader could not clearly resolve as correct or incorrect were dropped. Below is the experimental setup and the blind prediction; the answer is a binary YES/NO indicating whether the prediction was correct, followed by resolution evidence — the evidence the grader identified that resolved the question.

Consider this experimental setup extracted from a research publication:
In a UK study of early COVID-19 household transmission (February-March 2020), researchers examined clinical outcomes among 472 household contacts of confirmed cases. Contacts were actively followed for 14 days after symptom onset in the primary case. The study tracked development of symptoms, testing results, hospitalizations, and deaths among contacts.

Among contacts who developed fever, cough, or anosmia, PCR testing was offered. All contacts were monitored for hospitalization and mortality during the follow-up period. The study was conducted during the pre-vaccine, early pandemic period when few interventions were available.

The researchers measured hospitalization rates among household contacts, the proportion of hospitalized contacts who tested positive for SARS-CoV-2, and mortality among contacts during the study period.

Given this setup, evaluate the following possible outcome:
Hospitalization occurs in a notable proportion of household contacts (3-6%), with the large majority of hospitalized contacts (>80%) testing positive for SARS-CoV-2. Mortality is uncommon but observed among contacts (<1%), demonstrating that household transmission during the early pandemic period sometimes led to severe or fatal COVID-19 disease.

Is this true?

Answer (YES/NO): NO